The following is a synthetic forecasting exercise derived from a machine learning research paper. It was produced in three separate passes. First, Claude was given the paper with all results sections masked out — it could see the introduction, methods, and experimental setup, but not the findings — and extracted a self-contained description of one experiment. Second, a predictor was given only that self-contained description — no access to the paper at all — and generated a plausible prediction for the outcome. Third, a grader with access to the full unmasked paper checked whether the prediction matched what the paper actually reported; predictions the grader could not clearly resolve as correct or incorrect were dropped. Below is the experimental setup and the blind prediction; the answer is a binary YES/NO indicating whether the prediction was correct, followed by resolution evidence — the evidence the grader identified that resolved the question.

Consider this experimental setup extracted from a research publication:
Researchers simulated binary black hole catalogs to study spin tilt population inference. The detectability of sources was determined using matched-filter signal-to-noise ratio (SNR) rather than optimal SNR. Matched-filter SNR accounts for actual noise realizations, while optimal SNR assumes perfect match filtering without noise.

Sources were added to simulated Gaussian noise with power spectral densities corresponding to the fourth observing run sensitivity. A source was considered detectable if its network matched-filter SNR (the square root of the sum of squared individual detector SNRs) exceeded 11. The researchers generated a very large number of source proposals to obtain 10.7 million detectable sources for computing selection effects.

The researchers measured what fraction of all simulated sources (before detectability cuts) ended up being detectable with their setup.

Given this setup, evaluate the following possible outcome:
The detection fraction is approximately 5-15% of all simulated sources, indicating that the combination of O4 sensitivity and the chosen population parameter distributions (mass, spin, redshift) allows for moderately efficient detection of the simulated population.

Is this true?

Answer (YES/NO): NO